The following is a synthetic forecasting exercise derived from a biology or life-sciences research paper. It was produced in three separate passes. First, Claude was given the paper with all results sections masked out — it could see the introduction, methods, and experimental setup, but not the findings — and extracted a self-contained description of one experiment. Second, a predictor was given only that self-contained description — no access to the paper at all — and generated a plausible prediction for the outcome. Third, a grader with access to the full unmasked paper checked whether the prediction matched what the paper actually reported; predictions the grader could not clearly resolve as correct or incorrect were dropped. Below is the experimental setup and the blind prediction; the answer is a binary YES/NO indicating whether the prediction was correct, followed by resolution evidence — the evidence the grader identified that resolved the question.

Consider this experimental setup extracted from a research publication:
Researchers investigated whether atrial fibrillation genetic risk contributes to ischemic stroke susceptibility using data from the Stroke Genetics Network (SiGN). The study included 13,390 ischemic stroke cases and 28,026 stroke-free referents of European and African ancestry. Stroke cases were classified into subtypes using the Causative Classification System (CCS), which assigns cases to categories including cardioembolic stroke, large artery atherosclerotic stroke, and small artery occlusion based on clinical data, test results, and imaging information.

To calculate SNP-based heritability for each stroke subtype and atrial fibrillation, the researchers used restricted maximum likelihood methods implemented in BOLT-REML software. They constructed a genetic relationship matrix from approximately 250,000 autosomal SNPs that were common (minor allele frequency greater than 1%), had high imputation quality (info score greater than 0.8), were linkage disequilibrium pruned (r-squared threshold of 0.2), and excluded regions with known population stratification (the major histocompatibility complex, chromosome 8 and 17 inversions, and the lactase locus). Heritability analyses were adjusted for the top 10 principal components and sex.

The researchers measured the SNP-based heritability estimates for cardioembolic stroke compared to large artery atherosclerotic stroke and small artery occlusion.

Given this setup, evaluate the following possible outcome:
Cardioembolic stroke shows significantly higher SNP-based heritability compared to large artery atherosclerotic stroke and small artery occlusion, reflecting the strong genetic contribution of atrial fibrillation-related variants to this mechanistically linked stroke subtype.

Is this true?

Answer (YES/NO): NO